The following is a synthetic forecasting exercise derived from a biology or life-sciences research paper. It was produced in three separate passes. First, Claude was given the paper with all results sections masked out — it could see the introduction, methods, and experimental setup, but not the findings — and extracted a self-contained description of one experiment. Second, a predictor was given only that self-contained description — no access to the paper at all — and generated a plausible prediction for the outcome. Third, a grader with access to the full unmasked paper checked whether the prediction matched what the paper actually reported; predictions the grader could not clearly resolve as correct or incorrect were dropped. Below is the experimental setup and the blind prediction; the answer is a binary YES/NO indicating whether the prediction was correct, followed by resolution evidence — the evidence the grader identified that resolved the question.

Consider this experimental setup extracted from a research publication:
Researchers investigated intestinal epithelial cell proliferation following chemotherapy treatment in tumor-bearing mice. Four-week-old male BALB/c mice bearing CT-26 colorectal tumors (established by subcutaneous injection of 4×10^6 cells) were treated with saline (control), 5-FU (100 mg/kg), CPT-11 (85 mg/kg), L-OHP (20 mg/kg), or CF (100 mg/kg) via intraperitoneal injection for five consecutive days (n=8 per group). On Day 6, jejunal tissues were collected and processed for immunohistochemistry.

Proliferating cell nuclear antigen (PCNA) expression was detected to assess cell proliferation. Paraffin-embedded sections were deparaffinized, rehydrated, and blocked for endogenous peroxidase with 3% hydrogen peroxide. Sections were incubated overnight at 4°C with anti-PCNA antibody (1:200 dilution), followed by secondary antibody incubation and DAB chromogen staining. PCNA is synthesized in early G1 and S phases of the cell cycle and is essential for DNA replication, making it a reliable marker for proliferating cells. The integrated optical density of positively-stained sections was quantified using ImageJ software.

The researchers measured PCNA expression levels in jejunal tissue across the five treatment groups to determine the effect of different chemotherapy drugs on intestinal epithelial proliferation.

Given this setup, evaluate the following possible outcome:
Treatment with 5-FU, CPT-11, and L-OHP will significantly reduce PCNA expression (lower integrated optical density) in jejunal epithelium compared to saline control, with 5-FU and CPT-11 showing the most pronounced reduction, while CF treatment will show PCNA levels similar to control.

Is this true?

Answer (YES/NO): NO